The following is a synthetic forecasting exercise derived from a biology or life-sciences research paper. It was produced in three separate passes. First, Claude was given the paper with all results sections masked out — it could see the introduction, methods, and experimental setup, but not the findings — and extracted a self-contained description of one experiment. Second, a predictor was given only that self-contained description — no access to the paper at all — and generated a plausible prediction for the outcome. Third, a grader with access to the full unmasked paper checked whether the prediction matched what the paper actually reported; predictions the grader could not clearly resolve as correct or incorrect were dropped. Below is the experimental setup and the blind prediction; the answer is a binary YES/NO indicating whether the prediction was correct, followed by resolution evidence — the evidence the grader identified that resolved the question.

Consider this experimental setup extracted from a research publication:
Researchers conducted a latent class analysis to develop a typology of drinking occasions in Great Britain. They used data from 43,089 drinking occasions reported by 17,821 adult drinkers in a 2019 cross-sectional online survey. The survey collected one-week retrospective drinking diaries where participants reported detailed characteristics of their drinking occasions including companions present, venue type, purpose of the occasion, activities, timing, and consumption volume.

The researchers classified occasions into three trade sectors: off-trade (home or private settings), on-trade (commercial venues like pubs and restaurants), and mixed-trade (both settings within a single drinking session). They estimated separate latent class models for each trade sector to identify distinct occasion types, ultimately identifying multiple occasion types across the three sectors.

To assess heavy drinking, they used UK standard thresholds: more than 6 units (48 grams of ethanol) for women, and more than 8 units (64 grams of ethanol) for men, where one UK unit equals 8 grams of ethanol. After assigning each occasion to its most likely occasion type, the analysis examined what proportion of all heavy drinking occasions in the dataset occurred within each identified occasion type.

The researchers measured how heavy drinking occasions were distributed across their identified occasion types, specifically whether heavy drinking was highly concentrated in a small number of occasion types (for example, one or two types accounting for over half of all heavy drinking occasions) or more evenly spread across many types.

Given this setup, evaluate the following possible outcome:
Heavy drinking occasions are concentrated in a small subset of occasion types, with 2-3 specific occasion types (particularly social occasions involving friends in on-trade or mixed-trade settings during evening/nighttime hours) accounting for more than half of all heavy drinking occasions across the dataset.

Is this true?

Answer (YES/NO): NO